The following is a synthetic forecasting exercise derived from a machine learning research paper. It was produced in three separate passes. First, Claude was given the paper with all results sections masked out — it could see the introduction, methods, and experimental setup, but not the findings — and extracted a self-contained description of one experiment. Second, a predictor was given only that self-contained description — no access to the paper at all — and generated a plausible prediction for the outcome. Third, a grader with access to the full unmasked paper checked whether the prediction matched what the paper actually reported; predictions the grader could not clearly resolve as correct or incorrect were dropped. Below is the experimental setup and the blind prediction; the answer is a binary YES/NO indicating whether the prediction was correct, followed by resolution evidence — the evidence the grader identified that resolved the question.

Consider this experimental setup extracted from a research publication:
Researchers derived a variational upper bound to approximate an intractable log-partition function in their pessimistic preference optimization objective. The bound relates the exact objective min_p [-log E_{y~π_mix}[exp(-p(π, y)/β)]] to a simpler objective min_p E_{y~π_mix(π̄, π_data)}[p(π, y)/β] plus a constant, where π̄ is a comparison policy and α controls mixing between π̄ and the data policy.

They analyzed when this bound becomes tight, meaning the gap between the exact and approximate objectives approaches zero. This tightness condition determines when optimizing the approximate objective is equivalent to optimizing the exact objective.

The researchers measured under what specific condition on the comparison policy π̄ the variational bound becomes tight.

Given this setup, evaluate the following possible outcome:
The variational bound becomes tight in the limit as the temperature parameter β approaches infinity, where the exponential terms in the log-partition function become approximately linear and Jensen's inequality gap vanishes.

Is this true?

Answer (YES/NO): NO